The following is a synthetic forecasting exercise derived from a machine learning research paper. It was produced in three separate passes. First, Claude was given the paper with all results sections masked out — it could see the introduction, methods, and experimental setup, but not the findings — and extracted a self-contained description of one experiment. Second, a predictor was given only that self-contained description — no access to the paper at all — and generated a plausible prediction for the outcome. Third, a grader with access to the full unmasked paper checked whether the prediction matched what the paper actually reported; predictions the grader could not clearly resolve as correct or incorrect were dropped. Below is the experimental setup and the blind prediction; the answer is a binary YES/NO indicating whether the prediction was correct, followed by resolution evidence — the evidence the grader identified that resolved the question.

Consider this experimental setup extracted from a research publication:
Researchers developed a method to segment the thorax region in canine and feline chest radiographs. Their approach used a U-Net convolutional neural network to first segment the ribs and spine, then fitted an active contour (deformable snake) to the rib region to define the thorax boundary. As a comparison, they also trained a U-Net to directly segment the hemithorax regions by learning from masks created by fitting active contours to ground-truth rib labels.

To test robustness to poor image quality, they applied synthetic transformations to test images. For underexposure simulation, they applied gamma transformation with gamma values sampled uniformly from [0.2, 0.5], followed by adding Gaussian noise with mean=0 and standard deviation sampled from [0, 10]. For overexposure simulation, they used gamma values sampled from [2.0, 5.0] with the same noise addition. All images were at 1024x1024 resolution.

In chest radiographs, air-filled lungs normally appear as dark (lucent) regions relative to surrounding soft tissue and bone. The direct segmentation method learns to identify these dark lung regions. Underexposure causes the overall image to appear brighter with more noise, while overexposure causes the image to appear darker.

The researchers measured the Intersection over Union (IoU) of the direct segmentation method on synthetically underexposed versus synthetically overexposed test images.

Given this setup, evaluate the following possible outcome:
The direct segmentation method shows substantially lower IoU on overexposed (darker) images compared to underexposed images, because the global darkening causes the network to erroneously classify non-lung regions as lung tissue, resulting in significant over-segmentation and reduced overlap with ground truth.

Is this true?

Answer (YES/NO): NO